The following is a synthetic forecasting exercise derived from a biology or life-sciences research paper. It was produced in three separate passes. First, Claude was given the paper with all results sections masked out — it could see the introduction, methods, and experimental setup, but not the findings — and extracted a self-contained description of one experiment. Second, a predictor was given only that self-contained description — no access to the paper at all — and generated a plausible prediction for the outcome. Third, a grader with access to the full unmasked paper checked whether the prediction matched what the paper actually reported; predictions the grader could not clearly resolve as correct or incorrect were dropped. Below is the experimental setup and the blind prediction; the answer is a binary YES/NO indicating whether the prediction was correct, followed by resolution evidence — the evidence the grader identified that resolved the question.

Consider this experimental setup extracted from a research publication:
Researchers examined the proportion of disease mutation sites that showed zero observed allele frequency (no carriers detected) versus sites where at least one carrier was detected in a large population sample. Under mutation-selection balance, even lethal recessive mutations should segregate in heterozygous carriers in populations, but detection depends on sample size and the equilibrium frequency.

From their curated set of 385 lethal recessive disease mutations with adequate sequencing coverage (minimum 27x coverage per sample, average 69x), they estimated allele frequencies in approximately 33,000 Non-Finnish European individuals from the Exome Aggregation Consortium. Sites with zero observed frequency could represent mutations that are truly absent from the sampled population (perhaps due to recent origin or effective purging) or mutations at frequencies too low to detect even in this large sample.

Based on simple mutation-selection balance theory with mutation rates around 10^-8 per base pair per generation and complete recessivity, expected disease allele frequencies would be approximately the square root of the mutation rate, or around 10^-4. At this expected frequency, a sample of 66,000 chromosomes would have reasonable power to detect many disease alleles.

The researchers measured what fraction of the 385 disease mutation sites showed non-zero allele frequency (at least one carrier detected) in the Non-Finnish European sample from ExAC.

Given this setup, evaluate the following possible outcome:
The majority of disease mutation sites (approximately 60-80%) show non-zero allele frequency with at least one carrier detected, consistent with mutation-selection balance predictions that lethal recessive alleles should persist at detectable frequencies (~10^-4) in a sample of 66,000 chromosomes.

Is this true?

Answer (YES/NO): YES